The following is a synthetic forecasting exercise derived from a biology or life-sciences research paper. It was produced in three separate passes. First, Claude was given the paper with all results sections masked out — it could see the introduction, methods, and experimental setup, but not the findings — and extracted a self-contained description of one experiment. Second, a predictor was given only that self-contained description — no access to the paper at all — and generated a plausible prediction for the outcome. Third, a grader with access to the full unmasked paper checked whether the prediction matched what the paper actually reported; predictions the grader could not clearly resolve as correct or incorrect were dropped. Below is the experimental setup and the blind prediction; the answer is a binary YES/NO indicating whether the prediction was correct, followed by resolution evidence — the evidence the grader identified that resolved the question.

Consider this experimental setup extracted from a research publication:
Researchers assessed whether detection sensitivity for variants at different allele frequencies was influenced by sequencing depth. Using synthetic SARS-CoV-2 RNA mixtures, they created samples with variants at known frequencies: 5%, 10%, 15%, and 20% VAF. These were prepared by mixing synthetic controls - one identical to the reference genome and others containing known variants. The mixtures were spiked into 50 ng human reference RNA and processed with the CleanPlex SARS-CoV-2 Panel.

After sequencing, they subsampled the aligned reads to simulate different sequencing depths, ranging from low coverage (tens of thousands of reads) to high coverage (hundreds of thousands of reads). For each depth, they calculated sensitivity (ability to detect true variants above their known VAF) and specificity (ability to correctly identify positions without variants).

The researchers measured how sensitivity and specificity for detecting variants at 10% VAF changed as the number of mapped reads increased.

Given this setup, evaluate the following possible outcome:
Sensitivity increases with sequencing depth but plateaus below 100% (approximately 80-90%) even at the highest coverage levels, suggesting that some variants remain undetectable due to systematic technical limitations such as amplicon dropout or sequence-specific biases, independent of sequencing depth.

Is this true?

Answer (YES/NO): NO